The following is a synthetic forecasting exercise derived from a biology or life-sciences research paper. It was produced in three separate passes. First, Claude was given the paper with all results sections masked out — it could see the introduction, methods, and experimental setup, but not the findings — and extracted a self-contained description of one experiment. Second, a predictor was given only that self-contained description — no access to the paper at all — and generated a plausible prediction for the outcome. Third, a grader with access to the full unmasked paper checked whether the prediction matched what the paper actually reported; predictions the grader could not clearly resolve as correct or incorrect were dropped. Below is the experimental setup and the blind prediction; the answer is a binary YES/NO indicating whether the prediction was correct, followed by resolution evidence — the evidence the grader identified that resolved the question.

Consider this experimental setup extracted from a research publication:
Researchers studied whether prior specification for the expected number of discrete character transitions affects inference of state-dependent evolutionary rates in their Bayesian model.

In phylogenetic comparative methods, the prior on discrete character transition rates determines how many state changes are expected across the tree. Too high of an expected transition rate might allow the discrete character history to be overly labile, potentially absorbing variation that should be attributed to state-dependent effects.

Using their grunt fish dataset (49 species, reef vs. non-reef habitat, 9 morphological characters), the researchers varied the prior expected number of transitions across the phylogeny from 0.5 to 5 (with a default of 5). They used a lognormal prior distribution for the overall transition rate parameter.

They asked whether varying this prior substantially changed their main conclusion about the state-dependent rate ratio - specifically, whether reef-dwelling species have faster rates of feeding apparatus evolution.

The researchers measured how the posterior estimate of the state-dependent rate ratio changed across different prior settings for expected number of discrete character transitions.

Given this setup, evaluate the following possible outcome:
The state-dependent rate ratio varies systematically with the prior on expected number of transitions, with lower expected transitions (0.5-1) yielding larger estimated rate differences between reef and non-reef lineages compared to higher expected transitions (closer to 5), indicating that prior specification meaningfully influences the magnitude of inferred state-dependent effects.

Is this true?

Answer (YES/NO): NO